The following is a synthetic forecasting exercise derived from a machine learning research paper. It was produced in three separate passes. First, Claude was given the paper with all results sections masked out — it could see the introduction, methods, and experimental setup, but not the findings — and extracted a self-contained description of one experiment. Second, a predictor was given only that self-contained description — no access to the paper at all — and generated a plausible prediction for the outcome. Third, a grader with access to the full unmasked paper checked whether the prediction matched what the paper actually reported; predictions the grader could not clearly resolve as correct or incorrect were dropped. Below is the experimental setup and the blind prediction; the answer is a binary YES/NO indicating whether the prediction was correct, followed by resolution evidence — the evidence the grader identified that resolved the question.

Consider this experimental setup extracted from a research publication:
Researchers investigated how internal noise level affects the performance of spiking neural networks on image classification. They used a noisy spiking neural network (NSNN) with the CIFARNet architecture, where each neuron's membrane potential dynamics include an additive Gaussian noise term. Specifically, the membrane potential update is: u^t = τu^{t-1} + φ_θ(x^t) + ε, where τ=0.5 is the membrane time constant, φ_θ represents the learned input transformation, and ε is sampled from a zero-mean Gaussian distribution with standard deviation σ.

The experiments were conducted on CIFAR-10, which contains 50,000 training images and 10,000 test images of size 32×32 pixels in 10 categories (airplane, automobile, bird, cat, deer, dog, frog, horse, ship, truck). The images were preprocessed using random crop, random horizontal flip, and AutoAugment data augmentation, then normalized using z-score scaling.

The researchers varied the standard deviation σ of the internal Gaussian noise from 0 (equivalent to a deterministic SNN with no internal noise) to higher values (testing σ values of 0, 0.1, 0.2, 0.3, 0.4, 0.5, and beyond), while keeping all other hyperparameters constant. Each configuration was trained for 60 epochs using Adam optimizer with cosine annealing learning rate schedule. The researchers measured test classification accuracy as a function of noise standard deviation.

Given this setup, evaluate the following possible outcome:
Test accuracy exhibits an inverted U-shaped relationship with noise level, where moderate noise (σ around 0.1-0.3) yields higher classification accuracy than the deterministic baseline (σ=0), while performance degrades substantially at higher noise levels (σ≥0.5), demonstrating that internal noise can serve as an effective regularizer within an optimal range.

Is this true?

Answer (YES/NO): NO